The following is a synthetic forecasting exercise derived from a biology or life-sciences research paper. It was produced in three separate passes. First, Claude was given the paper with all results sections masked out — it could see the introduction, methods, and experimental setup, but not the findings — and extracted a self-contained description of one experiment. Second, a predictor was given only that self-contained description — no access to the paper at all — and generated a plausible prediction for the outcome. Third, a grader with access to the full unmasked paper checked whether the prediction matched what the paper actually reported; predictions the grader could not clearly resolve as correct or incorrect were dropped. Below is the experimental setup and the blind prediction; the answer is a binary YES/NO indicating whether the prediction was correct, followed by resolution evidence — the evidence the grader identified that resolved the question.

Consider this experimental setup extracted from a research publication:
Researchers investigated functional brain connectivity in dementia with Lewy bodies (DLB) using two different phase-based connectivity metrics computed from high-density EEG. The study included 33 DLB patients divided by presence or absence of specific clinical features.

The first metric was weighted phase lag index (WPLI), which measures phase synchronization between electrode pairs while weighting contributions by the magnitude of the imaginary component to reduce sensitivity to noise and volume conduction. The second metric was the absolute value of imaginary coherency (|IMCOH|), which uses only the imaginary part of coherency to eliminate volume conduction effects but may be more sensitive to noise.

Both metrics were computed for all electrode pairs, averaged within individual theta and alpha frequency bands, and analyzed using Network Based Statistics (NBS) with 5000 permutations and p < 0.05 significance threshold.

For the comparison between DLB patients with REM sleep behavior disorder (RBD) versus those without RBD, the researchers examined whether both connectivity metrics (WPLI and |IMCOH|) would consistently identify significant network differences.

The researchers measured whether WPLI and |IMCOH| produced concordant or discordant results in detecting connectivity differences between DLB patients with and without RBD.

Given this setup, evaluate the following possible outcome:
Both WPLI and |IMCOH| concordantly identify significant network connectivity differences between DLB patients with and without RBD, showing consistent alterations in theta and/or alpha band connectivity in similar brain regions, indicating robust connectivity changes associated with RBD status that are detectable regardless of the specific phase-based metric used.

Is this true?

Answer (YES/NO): YES